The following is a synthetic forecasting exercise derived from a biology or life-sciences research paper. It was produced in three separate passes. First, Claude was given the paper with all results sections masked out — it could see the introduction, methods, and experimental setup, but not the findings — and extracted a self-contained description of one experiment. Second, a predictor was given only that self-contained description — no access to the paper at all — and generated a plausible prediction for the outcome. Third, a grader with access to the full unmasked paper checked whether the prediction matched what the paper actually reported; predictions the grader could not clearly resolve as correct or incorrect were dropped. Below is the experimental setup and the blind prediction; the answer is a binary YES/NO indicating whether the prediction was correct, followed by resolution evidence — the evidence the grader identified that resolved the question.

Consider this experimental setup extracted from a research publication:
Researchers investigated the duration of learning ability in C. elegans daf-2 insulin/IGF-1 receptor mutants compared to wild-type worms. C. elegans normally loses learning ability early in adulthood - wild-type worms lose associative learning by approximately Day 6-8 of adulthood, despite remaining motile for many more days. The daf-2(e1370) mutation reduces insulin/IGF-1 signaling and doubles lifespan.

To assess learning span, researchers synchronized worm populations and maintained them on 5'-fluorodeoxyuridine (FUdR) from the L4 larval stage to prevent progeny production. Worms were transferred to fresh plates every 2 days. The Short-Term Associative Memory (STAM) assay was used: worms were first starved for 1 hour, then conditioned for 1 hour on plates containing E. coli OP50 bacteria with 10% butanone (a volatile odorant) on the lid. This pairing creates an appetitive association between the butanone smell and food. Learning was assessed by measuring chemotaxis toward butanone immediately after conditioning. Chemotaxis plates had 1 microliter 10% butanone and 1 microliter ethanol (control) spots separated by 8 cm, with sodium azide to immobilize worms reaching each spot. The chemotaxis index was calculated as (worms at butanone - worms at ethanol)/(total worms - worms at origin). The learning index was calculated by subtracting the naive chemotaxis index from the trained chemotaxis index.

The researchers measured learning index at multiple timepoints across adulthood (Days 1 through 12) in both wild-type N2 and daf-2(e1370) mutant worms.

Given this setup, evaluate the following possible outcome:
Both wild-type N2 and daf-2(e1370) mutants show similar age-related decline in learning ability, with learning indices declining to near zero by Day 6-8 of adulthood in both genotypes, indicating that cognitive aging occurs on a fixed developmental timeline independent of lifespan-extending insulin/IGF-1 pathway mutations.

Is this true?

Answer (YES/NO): NO